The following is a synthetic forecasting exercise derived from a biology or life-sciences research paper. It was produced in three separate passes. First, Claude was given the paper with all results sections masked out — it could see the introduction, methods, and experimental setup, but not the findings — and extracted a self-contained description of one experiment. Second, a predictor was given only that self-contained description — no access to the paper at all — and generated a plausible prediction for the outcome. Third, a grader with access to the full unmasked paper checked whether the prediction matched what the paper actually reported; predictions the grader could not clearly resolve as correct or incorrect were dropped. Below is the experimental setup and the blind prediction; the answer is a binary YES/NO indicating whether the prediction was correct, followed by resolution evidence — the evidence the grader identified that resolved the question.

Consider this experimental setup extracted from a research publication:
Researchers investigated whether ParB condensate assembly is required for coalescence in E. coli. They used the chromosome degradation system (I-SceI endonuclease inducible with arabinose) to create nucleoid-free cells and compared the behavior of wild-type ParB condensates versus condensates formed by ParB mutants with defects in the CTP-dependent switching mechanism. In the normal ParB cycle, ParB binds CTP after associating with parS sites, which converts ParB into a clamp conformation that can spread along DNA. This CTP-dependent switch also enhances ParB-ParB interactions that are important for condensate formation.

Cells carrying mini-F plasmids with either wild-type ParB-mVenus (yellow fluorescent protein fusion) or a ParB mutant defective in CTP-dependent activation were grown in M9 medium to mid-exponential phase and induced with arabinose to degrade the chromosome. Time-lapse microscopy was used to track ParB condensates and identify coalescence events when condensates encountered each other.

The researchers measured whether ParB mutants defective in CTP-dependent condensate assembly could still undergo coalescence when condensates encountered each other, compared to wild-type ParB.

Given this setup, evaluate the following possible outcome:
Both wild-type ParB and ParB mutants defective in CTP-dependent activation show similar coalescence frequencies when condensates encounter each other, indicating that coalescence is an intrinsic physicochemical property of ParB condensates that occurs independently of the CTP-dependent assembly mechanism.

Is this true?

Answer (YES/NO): NO